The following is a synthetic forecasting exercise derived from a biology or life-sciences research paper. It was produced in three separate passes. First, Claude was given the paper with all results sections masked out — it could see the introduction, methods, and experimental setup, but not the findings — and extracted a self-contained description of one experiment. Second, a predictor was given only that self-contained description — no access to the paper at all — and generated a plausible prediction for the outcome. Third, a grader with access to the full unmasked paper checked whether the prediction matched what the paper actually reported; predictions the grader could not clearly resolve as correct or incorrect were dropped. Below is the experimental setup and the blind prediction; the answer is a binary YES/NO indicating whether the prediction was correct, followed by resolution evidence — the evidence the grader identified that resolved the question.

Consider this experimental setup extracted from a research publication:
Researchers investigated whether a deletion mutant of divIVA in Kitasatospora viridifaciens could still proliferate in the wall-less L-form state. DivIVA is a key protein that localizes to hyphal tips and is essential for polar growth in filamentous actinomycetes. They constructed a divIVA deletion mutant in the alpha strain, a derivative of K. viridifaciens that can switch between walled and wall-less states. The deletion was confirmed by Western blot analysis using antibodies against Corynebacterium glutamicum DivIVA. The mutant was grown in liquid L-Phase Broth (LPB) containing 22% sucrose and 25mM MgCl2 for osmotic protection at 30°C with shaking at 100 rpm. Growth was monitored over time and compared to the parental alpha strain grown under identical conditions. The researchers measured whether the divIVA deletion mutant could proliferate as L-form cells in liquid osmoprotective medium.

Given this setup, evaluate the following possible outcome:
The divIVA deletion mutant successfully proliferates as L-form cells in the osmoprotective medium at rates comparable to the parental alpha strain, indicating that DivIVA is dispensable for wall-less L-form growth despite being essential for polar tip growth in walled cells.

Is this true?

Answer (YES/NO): YES